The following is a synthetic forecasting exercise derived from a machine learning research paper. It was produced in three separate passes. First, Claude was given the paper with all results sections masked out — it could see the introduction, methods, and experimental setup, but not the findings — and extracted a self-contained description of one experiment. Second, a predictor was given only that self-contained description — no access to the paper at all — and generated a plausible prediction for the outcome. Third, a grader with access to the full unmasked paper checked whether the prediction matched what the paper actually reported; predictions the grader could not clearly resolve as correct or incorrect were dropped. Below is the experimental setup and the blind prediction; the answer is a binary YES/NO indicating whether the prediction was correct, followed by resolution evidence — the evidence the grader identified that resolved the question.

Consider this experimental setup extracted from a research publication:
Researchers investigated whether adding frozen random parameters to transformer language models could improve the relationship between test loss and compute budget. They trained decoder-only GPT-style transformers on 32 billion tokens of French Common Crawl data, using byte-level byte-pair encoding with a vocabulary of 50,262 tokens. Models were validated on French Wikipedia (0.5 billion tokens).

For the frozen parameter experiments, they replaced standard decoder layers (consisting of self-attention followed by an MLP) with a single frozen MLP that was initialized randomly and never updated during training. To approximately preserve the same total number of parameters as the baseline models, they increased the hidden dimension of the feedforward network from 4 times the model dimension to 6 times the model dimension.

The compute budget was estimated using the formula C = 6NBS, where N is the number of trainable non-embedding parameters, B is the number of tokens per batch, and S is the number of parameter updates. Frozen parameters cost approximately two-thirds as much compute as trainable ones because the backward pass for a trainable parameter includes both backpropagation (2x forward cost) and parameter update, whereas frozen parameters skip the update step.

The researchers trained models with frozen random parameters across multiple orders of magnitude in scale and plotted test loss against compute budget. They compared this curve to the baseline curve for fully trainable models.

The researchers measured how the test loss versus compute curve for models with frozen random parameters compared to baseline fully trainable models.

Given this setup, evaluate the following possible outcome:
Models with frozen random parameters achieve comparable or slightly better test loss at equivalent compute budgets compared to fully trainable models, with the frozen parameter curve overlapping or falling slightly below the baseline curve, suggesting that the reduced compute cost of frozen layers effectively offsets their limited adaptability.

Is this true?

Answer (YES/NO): NO